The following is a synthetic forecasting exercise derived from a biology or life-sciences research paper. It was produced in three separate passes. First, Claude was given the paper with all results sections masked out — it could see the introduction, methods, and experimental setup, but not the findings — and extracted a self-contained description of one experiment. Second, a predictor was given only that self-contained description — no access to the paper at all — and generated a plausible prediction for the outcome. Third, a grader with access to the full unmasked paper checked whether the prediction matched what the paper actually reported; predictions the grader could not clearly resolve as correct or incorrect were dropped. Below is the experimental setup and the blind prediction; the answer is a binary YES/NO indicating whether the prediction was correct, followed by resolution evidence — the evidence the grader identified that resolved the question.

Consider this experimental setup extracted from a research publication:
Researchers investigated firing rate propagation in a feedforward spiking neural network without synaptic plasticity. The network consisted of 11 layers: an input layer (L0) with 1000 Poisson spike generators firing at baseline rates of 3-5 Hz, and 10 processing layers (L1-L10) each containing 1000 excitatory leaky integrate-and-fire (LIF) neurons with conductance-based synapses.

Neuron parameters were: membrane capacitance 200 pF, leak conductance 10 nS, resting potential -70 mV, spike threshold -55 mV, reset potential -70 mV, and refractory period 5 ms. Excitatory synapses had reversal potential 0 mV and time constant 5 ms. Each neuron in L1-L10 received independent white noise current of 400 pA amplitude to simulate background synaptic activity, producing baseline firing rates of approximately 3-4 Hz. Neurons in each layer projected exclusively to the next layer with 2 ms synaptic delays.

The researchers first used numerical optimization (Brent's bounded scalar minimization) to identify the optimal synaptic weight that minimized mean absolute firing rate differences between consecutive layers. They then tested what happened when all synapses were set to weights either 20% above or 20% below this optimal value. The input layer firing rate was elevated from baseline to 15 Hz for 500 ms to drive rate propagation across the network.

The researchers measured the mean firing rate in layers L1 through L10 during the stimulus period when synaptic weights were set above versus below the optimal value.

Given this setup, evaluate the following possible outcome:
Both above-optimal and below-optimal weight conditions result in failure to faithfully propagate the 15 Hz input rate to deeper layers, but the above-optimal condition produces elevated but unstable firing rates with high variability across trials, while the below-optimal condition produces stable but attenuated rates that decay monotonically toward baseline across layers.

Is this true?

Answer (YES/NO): NO